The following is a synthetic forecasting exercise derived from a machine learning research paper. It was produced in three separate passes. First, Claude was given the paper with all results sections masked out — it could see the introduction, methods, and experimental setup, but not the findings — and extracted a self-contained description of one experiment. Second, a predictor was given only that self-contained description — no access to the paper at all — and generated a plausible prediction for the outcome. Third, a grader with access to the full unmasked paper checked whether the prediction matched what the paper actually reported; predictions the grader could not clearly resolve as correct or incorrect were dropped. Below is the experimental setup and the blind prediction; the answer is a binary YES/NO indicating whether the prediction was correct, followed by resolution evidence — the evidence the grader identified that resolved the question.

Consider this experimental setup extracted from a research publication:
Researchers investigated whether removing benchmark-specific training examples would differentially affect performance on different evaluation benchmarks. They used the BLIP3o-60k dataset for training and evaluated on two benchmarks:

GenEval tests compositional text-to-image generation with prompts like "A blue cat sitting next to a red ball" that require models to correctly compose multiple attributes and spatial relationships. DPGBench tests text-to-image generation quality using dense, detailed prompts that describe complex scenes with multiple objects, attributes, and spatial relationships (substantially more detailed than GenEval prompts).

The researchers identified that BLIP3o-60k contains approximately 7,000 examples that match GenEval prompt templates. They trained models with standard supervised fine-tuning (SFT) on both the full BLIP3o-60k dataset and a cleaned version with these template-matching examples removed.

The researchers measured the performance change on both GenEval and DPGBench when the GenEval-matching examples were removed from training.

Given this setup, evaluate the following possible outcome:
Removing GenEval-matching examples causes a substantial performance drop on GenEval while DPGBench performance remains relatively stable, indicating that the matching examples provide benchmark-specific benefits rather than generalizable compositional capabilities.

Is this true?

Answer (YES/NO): YES